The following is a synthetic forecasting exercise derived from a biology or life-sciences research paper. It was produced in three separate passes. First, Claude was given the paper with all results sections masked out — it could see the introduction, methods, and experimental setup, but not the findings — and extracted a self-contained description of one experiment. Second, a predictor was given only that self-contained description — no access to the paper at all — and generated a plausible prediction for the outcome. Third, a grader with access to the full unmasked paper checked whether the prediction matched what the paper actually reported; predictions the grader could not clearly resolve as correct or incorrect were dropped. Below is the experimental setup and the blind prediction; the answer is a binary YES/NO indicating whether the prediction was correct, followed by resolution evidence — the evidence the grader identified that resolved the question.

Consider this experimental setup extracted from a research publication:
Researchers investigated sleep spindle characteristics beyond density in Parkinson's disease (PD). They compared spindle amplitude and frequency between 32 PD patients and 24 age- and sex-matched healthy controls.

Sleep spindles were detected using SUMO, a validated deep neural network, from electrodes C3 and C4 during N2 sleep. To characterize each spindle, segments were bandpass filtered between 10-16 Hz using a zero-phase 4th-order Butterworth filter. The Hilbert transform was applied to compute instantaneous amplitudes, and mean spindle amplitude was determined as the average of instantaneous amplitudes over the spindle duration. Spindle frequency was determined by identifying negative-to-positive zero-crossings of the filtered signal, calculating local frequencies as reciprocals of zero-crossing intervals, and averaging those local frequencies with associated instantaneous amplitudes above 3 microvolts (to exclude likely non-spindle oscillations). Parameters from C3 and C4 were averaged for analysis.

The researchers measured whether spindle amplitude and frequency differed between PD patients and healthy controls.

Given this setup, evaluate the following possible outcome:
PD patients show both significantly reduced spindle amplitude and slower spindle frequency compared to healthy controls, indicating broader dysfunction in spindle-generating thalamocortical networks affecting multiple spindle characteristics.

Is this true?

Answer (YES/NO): NO